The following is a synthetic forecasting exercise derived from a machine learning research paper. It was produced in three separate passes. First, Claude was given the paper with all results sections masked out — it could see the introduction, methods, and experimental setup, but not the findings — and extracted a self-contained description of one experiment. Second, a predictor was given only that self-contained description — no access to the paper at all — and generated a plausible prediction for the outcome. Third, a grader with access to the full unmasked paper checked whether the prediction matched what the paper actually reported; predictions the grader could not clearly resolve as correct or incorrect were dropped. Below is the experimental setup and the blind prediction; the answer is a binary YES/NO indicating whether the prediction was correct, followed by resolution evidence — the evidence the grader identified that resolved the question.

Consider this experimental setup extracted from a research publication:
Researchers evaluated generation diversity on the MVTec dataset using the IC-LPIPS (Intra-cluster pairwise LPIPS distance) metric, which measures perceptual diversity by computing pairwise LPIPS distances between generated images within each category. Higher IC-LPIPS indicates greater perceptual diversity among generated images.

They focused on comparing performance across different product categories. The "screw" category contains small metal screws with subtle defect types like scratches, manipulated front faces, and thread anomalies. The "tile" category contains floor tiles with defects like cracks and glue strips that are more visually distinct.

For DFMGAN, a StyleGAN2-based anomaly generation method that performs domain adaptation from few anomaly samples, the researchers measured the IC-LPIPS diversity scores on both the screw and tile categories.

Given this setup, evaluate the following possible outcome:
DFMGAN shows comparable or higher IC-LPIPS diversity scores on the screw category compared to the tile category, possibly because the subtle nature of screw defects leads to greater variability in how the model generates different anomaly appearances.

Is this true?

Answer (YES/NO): NO